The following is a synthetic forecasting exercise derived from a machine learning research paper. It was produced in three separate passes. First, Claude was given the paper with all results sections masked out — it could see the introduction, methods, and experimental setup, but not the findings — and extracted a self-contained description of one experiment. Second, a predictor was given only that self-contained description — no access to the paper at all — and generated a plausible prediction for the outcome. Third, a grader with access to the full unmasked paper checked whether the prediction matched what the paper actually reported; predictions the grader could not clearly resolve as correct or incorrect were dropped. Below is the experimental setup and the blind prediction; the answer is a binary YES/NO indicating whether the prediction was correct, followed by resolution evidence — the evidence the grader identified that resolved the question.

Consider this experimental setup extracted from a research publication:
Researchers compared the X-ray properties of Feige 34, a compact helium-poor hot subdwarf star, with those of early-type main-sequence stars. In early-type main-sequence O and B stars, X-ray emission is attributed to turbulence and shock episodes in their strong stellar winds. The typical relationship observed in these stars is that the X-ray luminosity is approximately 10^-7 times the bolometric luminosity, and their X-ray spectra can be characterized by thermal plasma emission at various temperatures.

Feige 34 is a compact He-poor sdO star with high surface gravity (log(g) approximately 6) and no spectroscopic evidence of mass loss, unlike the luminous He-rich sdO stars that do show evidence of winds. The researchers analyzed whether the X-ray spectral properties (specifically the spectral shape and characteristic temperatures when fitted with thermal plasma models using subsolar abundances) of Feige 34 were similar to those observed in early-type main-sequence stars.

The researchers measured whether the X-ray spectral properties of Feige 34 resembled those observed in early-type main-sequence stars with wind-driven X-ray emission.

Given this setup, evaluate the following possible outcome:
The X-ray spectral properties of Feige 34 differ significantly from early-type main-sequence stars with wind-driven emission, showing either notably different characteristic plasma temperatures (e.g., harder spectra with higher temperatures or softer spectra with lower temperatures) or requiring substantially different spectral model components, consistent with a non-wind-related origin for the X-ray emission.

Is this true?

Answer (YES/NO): NO